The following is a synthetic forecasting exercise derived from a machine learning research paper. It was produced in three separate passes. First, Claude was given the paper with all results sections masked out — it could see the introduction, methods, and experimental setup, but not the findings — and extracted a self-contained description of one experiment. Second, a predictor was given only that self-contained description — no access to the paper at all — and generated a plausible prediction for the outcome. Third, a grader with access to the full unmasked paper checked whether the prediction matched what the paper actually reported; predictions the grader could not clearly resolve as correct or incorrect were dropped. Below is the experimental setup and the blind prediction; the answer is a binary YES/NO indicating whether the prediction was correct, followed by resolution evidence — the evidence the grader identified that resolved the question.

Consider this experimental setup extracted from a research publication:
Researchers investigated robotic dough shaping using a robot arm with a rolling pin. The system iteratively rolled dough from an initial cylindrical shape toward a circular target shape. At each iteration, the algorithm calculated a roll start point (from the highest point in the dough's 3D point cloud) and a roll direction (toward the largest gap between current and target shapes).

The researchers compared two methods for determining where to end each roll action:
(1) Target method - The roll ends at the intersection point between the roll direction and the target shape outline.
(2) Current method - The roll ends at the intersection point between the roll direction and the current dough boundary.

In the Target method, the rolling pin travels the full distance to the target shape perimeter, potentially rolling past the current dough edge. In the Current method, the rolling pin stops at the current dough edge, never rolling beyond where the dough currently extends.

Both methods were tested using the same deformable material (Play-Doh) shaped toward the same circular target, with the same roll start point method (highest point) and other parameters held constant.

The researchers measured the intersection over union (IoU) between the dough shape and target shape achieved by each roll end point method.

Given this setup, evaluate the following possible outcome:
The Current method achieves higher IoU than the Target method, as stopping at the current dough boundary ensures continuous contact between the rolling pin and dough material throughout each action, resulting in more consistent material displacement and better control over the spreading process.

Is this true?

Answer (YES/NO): YES